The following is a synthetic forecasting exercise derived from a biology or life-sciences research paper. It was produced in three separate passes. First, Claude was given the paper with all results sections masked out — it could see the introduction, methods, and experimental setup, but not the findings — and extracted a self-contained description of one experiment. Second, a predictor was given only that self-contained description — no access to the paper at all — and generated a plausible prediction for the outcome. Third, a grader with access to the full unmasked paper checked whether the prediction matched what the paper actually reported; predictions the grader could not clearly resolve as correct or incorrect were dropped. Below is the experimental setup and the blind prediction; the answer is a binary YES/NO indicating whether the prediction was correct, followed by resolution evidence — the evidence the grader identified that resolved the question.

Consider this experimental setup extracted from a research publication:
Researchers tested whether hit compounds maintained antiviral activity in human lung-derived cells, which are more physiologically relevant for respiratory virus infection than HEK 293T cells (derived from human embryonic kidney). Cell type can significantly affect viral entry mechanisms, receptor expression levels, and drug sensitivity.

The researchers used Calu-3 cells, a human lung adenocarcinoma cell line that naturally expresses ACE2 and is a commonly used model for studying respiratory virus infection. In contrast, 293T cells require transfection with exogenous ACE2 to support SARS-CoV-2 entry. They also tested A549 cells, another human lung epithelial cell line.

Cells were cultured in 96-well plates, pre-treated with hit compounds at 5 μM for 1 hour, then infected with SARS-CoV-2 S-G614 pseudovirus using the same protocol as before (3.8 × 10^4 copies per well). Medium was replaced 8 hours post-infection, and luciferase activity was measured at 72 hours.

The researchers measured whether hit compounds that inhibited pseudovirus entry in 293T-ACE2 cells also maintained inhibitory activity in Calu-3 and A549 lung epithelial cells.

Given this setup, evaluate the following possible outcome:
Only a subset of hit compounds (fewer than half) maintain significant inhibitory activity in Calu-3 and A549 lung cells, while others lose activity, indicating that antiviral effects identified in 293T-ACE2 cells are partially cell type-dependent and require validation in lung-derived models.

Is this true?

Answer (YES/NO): NO